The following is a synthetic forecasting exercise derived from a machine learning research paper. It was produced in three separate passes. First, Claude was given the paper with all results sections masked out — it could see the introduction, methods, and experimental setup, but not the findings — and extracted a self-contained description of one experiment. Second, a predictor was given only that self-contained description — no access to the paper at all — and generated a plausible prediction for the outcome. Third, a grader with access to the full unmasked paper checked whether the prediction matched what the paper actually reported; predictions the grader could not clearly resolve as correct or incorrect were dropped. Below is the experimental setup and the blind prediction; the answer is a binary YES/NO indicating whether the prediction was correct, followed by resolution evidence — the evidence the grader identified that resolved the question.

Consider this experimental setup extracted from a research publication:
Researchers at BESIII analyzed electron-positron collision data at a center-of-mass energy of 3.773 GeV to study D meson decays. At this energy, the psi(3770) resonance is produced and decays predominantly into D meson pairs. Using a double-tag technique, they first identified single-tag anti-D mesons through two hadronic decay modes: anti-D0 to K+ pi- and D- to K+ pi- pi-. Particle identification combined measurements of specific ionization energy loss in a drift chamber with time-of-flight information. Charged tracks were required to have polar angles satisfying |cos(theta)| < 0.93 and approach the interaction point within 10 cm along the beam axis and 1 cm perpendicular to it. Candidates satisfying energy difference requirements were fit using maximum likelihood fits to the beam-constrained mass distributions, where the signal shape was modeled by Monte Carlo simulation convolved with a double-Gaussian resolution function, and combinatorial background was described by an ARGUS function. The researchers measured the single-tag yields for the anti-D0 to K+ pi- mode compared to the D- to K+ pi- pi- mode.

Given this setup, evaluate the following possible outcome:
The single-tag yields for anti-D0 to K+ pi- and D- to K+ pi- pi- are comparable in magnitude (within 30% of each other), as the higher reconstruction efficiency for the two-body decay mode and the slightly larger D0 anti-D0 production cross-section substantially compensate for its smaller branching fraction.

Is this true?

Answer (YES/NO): NO